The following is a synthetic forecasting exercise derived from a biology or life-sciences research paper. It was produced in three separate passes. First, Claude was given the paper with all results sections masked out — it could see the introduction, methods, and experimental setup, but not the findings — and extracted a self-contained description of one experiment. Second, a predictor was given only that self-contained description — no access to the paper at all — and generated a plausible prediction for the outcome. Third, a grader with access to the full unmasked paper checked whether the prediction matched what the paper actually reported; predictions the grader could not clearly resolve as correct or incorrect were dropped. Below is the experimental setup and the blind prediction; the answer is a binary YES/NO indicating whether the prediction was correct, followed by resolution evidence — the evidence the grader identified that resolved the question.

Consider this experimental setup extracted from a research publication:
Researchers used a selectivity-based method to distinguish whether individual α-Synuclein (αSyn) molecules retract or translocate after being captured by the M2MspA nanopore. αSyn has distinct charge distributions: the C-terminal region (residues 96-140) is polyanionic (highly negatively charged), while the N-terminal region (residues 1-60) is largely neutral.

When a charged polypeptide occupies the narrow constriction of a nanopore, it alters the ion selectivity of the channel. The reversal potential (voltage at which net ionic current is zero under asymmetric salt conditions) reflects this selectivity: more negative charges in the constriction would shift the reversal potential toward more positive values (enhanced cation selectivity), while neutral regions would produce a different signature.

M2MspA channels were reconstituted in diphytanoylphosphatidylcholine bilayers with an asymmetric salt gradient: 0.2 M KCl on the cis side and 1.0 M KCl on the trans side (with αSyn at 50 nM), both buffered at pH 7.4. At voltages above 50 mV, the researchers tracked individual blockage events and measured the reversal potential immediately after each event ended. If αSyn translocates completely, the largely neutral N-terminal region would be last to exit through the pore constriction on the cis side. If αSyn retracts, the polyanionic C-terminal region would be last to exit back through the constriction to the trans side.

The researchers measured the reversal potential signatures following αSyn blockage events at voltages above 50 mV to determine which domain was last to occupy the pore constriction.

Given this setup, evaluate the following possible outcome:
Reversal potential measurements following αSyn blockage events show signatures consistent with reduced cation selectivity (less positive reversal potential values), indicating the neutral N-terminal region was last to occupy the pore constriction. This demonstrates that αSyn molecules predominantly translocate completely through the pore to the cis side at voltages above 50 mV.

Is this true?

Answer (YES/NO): YES